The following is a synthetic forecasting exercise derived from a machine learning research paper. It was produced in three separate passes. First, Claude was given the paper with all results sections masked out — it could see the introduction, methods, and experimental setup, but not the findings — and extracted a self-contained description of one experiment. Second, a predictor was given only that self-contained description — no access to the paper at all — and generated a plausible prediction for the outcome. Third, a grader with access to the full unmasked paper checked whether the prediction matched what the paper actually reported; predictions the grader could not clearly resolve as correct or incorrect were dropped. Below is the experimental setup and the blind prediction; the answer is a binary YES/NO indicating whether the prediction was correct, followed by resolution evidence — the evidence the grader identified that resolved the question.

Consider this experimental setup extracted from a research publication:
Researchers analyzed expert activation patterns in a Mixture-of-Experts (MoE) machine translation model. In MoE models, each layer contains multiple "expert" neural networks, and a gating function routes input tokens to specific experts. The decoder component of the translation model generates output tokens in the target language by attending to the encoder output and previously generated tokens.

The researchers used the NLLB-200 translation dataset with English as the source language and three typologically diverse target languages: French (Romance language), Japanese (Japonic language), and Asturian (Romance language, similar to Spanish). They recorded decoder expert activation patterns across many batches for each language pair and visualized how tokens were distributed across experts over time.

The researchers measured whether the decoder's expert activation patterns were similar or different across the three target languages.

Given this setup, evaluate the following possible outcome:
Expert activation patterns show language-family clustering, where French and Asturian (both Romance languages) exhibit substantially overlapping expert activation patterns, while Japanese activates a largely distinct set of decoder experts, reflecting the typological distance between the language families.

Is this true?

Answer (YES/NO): NO